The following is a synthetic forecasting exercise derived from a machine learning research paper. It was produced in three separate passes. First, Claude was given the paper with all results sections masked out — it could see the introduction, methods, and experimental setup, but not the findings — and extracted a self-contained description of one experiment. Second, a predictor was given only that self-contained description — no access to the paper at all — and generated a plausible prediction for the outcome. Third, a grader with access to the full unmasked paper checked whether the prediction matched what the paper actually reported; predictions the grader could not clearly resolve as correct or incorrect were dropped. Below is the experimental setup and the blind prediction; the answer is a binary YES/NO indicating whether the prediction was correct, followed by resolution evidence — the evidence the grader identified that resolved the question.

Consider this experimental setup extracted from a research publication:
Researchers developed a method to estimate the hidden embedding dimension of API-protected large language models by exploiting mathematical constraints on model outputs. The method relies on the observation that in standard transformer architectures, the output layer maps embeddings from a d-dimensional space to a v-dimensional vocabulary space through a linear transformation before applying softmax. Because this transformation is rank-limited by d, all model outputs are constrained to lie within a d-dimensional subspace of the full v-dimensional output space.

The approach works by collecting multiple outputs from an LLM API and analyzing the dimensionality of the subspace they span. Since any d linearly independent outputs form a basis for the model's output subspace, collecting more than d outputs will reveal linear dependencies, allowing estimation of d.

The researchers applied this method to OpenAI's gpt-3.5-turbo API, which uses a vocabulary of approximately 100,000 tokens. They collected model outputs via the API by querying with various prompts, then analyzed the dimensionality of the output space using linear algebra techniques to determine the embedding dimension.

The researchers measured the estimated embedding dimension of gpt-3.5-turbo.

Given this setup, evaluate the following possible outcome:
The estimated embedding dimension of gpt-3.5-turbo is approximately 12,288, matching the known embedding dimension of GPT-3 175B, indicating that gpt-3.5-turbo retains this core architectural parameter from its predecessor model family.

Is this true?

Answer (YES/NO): NO